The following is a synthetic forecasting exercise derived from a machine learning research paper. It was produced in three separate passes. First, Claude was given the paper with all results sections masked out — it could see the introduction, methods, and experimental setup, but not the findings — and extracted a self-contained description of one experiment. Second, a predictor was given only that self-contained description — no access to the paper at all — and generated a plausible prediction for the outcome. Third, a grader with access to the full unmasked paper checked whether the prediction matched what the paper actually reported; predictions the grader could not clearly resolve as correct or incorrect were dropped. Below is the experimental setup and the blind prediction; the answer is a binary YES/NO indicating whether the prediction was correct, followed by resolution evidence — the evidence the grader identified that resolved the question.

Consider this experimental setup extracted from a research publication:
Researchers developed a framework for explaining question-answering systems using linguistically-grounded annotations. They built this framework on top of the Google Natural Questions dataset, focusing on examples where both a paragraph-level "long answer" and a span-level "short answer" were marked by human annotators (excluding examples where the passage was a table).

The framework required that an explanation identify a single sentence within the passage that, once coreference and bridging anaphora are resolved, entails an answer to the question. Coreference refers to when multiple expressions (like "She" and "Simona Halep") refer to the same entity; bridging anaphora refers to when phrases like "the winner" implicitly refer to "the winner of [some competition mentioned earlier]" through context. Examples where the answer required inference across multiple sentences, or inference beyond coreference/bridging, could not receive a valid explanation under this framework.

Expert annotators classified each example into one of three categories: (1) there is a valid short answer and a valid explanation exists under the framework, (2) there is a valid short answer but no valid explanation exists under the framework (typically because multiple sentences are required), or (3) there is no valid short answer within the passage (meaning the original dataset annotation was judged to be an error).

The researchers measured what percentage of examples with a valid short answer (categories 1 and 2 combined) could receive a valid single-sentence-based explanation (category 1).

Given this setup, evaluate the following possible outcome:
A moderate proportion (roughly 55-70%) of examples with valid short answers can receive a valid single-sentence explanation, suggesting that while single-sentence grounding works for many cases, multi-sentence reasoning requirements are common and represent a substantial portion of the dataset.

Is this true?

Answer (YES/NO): NO